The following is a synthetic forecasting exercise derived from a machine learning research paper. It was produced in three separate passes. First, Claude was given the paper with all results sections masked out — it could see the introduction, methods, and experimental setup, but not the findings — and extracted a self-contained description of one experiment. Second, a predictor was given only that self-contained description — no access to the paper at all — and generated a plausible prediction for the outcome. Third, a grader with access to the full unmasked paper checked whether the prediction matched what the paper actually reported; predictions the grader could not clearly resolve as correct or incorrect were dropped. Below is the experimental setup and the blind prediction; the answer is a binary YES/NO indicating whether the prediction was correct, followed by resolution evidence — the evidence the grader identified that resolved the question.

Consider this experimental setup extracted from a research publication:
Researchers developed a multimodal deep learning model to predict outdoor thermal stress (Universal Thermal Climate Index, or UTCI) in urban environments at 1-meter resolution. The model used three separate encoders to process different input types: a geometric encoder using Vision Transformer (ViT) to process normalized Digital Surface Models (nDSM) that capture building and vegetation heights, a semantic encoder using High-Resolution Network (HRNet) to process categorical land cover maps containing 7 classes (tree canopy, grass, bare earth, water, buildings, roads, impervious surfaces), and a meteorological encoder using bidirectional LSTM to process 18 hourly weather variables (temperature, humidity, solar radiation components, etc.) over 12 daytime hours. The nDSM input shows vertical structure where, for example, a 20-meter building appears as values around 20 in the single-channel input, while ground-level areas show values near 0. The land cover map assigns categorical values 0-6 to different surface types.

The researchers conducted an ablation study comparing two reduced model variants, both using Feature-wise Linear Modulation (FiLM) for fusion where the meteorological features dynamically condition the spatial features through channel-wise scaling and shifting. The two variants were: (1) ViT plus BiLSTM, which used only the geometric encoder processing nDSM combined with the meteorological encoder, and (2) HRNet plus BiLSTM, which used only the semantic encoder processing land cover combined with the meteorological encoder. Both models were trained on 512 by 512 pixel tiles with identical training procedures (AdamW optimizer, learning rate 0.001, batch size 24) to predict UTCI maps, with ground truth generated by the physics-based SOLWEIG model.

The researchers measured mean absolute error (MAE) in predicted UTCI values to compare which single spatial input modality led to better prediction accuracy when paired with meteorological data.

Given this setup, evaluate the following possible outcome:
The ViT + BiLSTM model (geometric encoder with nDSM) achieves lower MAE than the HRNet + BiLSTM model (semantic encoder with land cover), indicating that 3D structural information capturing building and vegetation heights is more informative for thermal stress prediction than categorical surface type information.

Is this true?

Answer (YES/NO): NO